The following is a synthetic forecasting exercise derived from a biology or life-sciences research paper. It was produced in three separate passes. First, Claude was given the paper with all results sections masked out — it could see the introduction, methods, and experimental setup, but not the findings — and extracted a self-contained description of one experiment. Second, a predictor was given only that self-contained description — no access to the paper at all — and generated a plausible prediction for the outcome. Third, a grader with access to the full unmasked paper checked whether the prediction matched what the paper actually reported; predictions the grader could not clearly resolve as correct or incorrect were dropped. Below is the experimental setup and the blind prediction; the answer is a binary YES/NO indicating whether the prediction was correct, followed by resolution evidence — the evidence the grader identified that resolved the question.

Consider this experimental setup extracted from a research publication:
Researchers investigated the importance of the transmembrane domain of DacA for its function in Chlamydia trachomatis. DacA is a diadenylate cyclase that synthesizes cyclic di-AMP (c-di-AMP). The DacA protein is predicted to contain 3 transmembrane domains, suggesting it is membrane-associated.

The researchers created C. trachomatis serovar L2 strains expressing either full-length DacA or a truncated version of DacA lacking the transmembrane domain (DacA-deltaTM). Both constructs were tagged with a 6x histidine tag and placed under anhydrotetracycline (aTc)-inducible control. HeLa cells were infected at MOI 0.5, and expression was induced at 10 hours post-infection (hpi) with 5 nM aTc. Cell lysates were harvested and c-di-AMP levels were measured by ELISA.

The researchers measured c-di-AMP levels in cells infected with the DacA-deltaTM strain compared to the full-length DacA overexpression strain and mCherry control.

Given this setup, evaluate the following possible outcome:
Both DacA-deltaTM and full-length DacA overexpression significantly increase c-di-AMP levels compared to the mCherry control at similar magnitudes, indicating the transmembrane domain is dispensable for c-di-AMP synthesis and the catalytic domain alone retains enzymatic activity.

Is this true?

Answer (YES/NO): YES